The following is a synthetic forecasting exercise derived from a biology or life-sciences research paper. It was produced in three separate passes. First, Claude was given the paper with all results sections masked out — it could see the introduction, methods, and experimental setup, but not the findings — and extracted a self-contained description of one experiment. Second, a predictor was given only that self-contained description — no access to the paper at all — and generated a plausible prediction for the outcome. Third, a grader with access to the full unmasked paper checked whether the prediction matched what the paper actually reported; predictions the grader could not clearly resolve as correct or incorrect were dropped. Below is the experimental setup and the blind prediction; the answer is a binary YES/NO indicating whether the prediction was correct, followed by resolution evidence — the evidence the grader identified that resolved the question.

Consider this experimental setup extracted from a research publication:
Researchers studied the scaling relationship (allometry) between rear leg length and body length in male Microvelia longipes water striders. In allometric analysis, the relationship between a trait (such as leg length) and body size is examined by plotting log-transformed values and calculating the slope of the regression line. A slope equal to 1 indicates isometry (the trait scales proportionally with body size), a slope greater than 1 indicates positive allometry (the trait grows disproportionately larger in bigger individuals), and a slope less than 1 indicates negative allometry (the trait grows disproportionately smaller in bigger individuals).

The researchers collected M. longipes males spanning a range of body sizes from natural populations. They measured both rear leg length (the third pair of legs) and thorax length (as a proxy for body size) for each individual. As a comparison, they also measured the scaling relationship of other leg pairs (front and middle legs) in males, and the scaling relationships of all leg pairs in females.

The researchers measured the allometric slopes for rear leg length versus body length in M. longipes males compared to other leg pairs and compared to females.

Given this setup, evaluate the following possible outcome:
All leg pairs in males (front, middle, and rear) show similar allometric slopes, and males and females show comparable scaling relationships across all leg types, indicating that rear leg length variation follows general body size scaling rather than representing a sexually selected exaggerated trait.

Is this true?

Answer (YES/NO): NO